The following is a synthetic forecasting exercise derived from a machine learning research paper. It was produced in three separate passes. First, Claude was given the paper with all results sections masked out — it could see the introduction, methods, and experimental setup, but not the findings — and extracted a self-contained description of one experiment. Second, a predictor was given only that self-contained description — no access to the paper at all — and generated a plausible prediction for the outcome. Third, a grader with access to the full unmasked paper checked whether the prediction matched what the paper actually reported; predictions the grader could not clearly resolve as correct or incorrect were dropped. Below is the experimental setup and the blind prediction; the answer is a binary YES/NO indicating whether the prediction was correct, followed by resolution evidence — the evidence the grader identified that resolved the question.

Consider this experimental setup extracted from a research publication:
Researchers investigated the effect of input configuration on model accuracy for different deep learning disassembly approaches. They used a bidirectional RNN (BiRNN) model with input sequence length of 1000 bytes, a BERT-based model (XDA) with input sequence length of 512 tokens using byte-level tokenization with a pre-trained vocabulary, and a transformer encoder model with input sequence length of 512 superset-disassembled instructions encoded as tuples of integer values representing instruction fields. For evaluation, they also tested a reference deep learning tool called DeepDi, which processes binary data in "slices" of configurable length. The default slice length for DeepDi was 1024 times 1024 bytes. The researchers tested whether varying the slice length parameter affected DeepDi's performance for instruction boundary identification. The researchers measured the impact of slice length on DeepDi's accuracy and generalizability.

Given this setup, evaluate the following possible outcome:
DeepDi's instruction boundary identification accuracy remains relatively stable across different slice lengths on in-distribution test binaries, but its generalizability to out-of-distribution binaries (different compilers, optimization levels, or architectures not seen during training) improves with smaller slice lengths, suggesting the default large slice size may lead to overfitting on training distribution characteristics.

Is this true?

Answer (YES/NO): NO